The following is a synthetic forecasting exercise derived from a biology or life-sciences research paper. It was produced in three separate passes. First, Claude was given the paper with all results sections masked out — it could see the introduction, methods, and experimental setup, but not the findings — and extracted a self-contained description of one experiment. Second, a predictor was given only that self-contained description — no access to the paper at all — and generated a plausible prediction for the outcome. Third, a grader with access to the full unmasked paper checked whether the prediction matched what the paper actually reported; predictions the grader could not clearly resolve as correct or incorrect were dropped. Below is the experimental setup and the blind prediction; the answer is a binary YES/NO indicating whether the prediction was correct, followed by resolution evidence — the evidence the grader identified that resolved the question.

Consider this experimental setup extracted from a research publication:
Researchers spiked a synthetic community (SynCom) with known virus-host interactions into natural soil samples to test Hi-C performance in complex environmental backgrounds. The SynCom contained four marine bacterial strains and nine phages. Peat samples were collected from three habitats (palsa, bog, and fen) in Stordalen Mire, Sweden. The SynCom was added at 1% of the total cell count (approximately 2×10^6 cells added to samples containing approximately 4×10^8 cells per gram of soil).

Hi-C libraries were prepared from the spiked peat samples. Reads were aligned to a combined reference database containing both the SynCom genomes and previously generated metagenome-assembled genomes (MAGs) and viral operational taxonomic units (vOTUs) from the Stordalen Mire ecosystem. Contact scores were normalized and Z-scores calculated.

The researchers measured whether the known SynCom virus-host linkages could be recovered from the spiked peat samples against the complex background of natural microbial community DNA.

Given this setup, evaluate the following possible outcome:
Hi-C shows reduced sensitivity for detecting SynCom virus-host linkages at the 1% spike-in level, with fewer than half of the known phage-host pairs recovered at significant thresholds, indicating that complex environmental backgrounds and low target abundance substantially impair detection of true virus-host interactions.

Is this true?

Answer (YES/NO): NO